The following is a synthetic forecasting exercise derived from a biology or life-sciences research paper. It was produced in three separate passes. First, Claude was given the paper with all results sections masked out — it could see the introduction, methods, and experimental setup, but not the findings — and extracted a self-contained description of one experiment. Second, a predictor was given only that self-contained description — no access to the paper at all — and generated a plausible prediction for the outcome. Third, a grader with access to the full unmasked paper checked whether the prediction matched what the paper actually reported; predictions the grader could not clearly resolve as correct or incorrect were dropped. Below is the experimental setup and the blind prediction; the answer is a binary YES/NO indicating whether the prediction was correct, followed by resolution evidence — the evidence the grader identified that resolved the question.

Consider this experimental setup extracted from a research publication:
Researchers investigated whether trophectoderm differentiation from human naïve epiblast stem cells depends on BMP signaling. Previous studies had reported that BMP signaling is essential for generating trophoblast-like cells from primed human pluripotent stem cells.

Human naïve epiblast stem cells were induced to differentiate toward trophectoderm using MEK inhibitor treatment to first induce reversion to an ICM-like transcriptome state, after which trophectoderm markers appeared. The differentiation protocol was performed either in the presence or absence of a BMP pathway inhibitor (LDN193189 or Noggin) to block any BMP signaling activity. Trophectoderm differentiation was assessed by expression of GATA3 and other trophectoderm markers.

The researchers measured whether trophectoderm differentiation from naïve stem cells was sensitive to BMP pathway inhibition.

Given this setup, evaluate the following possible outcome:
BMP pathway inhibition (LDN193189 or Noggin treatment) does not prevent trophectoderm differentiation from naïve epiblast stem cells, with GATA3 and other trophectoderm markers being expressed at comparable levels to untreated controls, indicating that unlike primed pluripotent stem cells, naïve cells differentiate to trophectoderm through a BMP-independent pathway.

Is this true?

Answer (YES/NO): YES